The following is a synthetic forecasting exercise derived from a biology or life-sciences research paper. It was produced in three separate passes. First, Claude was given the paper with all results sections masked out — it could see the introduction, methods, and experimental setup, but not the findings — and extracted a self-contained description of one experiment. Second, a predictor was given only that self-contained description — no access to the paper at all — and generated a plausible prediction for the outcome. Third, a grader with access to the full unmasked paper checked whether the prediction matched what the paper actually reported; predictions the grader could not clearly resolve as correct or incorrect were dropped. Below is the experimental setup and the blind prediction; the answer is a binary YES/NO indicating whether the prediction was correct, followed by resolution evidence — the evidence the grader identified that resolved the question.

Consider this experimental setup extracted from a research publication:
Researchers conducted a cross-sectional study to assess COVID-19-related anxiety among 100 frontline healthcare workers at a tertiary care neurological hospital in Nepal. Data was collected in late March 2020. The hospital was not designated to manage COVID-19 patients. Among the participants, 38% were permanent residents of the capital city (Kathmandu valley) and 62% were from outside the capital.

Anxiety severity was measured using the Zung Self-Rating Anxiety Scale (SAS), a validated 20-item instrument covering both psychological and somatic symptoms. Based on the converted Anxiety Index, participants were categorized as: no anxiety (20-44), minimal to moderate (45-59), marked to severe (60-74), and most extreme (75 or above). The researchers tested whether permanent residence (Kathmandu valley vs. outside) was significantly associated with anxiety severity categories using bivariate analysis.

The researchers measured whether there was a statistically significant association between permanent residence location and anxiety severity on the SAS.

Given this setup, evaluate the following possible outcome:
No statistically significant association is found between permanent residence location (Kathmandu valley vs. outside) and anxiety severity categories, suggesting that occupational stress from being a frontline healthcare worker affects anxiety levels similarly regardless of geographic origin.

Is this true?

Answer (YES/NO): NO